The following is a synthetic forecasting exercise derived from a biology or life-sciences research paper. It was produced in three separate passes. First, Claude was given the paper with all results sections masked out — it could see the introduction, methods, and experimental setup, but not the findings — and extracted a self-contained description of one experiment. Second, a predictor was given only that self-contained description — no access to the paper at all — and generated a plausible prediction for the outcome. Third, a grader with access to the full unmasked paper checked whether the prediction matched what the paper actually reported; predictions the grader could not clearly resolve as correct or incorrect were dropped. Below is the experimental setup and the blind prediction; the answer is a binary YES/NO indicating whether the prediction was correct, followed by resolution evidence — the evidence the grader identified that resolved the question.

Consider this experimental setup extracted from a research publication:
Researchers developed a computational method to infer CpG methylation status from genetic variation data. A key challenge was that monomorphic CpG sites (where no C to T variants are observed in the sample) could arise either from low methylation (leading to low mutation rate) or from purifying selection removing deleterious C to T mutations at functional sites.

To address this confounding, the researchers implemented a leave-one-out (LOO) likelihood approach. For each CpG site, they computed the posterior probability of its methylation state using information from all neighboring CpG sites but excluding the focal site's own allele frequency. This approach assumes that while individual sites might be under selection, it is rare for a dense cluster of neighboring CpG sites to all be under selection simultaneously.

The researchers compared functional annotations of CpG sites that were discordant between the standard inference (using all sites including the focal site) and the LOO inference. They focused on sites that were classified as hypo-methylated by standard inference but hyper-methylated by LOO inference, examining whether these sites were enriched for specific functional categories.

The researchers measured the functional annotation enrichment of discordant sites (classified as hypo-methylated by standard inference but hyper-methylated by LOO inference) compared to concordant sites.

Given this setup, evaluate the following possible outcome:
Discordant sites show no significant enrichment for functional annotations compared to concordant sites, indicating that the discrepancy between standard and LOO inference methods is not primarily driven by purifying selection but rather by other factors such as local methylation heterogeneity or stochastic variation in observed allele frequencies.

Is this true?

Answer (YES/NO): NO